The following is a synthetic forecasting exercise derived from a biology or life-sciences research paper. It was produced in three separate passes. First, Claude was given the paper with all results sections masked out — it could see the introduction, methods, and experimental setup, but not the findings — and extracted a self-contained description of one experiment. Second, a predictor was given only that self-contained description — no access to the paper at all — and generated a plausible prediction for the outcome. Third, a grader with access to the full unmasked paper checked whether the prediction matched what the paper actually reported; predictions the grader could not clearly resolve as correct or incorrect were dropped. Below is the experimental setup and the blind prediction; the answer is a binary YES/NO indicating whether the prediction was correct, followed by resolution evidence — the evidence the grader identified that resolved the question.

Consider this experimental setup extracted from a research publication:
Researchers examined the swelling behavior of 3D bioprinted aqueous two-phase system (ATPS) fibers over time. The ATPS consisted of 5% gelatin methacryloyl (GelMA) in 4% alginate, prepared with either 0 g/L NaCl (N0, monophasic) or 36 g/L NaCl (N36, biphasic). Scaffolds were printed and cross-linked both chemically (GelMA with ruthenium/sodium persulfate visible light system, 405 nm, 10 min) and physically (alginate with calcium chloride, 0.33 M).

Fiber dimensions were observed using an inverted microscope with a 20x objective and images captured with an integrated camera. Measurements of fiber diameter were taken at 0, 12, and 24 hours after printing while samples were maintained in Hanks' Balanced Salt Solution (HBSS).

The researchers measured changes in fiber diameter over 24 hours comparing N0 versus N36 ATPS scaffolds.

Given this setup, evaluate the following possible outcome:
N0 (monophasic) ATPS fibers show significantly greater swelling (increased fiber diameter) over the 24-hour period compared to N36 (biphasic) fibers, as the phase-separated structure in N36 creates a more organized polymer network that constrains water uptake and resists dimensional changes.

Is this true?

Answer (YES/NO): NO